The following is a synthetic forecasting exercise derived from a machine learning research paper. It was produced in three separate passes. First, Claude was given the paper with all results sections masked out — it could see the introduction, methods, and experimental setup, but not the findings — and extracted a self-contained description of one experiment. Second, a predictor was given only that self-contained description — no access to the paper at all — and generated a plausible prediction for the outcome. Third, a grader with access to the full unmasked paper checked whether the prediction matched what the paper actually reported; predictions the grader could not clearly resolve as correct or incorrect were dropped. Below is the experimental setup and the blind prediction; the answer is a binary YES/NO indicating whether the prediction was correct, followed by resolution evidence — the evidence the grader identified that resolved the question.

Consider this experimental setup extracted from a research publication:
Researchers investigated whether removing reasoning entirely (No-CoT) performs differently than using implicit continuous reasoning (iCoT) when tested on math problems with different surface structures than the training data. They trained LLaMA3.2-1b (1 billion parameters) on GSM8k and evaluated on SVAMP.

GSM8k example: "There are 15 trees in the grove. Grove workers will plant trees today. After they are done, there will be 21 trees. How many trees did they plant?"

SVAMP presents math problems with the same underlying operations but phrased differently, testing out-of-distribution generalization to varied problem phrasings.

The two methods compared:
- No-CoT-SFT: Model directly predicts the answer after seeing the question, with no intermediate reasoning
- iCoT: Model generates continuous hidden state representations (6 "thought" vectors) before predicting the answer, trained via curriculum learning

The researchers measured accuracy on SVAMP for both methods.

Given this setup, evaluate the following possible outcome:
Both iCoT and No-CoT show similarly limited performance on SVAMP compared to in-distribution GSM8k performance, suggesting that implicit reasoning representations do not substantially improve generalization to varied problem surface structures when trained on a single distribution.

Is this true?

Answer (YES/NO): NO